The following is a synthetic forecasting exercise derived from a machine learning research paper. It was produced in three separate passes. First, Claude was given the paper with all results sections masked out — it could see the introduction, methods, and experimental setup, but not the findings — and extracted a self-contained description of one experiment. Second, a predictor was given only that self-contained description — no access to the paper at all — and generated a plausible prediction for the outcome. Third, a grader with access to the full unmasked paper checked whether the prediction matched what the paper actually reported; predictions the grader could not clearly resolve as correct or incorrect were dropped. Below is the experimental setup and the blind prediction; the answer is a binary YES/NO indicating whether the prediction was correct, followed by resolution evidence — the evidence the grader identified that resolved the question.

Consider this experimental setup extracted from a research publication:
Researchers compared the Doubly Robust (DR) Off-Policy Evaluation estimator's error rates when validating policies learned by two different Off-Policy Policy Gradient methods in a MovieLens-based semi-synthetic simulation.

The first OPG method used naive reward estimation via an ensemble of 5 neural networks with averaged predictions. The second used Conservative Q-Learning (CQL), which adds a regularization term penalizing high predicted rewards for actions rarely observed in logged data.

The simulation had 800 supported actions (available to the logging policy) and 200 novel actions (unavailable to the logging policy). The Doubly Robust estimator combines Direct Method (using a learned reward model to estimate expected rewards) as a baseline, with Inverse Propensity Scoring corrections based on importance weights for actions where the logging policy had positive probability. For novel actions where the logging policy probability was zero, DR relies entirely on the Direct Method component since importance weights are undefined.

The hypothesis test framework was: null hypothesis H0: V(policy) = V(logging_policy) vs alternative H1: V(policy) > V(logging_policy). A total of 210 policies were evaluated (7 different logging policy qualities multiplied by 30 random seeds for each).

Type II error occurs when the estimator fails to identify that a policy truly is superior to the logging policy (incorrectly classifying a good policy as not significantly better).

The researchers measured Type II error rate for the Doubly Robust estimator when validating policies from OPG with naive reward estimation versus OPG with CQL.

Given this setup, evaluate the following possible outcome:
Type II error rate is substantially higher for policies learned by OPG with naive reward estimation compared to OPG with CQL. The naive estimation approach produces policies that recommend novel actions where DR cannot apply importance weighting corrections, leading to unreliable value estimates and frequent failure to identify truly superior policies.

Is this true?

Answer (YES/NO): YES